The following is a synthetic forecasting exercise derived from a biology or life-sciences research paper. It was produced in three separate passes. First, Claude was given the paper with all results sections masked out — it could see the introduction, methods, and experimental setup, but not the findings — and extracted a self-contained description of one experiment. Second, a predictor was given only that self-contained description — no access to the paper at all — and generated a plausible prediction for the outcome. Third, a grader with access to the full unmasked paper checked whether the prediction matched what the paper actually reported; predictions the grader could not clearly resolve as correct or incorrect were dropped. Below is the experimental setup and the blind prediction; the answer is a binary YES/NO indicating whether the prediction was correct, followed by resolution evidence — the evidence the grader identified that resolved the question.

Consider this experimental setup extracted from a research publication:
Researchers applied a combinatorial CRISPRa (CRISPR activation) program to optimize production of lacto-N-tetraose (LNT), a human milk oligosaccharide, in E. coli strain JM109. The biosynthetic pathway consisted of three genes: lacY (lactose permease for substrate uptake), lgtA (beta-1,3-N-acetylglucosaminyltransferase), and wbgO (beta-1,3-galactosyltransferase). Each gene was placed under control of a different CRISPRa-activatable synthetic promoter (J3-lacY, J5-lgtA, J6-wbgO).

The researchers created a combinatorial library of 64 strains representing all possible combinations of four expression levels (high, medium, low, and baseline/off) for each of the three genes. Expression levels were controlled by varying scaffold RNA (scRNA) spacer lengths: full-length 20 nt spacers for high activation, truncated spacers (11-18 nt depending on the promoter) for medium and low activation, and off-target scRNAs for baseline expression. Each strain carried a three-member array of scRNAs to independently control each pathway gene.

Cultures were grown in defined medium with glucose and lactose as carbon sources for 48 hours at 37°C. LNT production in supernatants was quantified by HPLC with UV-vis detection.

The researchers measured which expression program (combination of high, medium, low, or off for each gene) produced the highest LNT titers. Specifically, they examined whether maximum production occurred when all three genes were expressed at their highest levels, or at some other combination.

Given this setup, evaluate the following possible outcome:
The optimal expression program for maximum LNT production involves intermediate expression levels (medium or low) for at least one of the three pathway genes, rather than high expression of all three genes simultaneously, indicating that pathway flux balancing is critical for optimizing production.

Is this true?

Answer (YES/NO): YES